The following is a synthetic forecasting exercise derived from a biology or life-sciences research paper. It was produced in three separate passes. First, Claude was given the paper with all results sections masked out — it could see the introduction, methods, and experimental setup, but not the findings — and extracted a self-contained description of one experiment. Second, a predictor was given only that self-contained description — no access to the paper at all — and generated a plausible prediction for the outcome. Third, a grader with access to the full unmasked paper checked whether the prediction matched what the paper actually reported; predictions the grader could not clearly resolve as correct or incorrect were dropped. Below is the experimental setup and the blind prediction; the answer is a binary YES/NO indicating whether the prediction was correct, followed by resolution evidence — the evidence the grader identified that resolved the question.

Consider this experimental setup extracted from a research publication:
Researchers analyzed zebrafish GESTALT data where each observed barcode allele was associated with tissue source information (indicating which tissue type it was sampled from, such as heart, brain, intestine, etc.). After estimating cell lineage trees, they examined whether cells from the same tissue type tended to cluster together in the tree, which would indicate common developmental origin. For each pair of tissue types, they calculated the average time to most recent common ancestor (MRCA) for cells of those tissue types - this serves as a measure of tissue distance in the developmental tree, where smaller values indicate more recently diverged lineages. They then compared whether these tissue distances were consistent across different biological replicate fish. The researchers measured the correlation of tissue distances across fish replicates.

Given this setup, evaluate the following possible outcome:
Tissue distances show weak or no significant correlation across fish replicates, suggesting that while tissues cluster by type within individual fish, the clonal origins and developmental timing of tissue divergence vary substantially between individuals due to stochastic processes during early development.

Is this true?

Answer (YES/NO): NO